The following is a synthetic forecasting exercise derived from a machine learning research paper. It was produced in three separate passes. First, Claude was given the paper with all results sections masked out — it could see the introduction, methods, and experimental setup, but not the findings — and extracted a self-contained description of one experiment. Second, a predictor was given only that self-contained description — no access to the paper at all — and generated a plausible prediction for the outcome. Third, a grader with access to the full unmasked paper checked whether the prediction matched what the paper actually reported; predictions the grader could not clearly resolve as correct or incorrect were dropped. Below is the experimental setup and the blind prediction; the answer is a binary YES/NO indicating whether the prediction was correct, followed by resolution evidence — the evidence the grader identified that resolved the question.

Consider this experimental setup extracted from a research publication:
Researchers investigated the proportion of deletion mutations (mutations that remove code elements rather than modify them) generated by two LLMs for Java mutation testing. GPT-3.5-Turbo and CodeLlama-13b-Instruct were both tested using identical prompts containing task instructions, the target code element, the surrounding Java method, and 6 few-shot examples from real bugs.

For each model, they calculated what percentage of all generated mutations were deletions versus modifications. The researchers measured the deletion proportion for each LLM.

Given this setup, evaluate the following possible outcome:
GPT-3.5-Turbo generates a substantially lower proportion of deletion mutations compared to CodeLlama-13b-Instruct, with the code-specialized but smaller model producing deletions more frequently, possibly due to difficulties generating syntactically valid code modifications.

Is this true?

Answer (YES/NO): NO